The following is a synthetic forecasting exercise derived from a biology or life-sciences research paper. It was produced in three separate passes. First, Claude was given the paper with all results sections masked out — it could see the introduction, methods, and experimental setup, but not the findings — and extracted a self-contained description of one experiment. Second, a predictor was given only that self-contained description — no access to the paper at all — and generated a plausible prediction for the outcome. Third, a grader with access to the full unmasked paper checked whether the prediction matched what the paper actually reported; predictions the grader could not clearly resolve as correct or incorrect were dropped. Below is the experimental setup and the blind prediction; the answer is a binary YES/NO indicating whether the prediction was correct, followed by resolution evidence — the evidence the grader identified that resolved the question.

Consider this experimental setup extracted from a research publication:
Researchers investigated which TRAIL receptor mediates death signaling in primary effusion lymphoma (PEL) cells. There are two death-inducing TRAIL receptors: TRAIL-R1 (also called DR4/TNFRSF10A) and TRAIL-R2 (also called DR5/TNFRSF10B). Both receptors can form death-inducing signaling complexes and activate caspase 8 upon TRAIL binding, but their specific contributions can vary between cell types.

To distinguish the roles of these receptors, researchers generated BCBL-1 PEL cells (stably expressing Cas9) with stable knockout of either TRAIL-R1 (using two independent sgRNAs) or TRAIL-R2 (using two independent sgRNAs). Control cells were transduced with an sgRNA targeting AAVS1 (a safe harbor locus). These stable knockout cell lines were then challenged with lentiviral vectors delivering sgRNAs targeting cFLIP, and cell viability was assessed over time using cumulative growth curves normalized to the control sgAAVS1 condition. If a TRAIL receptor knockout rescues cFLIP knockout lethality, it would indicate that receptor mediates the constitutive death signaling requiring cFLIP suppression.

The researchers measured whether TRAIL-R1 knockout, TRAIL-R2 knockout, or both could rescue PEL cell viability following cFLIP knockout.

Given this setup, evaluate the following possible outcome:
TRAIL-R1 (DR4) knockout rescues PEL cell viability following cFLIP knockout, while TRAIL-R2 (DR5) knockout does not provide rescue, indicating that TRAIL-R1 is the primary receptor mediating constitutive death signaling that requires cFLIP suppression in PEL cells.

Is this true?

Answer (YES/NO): YES